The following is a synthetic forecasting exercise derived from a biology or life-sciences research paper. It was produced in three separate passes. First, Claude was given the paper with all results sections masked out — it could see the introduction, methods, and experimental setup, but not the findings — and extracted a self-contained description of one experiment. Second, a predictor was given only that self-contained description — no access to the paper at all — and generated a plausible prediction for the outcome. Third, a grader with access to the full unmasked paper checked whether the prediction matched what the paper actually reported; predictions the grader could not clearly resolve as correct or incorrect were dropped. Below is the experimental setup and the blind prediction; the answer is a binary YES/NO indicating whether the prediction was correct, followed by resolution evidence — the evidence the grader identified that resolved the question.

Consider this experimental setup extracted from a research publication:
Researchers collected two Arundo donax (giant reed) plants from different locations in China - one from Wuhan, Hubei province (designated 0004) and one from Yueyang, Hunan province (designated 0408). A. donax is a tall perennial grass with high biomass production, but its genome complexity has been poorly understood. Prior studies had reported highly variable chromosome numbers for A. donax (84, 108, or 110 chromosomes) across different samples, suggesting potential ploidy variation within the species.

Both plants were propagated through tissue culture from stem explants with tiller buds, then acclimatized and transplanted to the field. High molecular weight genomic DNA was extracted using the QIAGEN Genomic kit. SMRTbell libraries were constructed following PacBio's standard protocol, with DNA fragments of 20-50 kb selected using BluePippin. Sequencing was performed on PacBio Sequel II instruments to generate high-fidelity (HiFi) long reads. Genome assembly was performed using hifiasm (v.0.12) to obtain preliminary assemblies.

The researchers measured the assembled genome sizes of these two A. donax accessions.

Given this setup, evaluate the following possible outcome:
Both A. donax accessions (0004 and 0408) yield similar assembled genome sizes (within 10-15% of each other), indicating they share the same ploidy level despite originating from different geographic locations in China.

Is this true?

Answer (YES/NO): NO